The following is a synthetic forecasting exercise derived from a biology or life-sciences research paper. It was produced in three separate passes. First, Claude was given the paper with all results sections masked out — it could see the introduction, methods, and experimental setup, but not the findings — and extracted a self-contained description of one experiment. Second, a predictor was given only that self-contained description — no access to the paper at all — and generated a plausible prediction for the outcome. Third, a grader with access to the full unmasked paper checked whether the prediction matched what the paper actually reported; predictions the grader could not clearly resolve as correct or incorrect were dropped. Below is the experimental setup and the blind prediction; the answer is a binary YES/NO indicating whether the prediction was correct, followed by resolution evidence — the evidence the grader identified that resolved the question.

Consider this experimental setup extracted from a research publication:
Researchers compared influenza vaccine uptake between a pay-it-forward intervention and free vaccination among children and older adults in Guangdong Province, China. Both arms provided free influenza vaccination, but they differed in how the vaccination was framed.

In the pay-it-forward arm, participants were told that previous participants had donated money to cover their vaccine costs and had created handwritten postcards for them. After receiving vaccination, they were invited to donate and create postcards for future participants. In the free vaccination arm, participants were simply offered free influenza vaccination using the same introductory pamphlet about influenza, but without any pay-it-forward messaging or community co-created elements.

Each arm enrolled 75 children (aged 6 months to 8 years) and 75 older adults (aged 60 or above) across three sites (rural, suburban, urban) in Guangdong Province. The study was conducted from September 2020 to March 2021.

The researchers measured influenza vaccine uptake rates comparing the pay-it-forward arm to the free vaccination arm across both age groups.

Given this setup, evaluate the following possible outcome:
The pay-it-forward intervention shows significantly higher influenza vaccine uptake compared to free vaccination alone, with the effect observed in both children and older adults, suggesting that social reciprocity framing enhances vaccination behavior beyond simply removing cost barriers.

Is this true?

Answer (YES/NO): NO